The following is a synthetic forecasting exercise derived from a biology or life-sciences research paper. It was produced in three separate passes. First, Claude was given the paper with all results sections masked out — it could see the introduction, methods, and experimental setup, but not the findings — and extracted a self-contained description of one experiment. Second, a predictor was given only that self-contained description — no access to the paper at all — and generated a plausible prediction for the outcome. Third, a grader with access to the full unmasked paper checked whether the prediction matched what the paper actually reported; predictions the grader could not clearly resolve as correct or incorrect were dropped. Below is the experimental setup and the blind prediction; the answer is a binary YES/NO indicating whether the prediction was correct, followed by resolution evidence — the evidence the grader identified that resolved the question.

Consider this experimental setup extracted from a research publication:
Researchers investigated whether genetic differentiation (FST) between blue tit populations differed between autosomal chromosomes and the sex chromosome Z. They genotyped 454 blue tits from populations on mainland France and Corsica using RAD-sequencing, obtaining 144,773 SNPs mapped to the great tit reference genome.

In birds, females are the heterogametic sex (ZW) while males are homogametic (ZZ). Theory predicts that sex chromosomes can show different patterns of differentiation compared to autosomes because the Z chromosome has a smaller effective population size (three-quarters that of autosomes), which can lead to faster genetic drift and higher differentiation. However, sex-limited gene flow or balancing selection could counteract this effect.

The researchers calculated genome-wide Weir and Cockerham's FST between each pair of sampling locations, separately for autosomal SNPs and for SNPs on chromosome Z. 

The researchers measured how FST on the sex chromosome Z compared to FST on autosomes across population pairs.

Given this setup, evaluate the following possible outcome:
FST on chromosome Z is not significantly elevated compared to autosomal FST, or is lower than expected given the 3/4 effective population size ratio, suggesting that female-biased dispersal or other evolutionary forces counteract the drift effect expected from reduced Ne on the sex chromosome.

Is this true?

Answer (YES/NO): NO